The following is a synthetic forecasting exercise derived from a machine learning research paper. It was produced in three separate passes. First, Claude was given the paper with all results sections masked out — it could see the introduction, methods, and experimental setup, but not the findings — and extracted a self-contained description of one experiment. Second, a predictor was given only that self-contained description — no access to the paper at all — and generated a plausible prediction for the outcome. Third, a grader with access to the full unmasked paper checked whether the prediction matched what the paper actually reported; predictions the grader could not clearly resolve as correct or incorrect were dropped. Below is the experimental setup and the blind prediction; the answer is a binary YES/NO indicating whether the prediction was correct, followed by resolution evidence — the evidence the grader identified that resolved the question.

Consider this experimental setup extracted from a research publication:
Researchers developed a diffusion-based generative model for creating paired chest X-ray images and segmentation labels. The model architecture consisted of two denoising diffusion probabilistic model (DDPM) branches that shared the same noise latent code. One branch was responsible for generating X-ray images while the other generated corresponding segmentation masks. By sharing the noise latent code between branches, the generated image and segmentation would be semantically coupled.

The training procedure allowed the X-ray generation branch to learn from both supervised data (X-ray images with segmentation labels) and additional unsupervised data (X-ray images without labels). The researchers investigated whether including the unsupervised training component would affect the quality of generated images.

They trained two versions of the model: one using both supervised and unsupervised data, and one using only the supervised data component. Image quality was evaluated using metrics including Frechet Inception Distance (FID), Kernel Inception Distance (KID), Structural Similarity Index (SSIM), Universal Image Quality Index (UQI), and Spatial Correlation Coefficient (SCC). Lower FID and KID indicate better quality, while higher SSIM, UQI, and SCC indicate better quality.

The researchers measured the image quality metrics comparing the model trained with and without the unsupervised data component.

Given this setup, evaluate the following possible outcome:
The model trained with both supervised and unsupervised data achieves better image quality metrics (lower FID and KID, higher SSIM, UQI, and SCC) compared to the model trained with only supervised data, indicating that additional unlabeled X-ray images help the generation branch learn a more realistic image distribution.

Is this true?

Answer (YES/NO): YES